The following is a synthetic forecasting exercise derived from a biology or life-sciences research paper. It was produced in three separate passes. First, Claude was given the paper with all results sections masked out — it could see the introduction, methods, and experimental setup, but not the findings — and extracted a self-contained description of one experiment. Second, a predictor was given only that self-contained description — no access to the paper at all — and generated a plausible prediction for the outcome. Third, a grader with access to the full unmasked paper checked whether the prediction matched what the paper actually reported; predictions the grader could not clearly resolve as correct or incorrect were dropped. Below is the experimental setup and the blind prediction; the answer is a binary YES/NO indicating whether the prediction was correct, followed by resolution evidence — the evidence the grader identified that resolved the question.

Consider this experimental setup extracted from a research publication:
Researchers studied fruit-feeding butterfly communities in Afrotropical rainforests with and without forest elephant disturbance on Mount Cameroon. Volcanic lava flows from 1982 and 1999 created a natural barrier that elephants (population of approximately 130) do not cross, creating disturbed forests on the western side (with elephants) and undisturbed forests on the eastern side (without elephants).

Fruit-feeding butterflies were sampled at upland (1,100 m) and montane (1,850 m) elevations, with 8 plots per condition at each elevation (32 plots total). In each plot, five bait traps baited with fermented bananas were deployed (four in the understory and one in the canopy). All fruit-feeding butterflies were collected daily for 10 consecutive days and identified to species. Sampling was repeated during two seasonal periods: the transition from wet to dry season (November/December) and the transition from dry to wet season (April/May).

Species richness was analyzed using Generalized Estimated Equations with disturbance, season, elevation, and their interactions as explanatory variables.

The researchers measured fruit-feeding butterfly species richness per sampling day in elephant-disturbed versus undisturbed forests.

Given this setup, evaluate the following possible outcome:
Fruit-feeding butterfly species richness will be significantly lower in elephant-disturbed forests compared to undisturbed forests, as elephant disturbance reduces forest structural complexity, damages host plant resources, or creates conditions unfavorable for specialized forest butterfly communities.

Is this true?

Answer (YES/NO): NO